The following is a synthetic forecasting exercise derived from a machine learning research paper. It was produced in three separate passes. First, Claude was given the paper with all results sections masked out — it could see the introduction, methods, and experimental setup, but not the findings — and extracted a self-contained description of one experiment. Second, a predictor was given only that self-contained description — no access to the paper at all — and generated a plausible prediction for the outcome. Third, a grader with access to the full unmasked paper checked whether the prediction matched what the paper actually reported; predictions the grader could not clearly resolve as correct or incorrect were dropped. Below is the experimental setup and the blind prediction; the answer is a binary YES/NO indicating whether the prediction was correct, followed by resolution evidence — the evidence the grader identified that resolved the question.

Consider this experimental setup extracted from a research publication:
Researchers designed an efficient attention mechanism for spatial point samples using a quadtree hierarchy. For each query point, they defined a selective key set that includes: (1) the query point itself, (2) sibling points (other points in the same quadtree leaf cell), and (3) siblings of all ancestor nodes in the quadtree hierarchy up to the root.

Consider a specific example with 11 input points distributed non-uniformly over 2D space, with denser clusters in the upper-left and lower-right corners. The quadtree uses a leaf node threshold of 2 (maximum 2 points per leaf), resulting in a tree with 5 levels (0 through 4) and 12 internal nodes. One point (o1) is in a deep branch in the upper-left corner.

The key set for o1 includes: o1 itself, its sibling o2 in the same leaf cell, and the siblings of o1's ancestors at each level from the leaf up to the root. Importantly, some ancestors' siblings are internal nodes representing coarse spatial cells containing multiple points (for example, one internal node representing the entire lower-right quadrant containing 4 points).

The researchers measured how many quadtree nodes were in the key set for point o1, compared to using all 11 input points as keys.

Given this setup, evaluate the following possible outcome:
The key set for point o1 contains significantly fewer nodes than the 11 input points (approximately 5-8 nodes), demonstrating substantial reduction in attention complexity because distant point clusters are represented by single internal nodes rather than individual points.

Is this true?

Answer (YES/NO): YES